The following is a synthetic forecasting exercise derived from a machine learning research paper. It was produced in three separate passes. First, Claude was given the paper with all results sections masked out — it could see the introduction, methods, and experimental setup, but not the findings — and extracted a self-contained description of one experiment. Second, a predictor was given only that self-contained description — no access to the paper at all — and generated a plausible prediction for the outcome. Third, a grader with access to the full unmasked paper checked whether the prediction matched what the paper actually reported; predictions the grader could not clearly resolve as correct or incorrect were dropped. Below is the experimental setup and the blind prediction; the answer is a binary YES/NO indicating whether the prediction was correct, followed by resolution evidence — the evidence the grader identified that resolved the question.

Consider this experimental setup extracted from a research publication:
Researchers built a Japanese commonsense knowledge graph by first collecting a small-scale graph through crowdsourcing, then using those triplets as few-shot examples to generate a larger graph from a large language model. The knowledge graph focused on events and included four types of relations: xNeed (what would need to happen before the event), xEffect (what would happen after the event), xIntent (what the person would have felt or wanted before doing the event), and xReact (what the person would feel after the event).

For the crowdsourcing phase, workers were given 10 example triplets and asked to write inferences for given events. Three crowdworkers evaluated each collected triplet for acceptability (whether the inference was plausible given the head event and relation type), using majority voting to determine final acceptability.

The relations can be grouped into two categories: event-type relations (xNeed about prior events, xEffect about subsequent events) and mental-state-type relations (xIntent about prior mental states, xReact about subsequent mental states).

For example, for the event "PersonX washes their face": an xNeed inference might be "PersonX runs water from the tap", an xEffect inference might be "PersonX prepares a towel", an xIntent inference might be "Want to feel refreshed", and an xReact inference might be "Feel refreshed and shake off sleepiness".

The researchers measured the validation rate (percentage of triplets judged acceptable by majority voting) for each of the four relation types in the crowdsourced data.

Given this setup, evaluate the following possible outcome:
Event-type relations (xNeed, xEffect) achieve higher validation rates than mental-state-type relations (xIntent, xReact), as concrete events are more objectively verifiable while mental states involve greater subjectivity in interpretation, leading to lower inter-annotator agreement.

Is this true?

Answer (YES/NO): NO